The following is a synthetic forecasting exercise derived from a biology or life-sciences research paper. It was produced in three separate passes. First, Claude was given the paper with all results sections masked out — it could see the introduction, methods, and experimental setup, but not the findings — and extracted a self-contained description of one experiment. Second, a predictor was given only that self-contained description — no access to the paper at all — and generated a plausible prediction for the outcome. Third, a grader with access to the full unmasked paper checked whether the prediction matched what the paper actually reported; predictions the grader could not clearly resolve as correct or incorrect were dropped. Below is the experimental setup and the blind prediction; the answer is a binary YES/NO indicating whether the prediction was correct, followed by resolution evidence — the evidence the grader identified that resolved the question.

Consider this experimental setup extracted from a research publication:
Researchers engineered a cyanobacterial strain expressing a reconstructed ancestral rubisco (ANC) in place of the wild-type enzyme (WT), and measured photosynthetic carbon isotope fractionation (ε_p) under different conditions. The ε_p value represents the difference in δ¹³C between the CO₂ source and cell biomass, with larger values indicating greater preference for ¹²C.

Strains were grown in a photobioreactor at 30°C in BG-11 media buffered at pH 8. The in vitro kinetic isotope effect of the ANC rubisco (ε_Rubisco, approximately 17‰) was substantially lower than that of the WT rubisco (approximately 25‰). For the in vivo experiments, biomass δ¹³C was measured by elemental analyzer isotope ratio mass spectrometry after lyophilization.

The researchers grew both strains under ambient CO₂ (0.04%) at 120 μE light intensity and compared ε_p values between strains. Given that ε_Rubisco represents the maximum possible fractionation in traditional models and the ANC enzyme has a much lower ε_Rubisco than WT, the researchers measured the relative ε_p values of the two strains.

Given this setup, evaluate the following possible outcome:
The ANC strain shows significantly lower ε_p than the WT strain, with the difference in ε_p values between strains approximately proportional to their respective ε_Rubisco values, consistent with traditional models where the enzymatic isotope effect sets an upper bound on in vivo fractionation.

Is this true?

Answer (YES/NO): NO